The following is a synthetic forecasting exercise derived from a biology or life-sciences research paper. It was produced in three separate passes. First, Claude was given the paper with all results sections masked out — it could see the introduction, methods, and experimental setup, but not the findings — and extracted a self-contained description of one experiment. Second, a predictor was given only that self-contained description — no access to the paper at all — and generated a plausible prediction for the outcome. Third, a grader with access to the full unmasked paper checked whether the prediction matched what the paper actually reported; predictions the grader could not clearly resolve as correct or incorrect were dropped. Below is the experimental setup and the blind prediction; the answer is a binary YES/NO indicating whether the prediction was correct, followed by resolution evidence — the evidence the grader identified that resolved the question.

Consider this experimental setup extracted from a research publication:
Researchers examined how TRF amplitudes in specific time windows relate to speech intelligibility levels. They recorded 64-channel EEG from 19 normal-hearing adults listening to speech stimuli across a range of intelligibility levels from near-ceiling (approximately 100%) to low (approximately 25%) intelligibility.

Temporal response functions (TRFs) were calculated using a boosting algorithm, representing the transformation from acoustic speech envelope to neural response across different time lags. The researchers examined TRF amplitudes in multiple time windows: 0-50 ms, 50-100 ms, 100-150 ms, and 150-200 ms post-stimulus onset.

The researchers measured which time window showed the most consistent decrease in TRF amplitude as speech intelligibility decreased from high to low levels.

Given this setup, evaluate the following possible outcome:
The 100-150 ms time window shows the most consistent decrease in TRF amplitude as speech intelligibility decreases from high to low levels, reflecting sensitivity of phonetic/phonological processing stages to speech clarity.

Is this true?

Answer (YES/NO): NO